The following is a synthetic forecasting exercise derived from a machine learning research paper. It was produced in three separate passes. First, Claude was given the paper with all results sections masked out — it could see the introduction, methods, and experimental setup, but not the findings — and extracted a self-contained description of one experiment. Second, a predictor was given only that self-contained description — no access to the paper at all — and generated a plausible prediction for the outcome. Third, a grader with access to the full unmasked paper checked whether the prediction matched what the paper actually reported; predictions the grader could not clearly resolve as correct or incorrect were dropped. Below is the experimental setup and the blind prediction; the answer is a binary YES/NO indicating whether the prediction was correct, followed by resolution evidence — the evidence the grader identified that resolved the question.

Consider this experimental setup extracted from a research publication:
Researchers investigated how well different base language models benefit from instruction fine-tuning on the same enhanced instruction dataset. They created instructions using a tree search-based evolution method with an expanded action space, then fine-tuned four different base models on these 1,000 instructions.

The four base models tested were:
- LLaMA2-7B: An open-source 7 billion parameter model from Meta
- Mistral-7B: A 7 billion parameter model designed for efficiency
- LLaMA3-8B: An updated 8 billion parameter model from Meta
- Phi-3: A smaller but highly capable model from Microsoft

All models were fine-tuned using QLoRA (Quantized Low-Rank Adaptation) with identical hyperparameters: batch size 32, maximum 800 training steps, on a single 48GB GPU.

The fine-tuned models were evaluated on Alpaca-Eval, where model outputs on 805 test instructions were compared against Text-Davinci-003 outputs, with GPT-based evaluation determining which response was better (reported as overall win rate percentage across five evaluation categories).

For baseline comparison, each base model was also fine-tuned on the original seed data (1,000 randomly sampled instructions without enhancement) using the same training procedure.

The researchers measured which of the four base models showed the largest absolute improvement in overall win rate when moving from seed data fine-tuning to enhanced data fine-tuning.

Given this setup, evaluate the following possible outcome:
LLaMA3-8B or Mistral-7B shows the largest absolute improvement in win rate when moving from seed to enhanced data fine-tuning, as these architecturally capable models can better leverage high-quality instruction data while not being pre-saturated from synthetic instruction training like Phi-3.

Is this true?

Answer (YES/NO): NO